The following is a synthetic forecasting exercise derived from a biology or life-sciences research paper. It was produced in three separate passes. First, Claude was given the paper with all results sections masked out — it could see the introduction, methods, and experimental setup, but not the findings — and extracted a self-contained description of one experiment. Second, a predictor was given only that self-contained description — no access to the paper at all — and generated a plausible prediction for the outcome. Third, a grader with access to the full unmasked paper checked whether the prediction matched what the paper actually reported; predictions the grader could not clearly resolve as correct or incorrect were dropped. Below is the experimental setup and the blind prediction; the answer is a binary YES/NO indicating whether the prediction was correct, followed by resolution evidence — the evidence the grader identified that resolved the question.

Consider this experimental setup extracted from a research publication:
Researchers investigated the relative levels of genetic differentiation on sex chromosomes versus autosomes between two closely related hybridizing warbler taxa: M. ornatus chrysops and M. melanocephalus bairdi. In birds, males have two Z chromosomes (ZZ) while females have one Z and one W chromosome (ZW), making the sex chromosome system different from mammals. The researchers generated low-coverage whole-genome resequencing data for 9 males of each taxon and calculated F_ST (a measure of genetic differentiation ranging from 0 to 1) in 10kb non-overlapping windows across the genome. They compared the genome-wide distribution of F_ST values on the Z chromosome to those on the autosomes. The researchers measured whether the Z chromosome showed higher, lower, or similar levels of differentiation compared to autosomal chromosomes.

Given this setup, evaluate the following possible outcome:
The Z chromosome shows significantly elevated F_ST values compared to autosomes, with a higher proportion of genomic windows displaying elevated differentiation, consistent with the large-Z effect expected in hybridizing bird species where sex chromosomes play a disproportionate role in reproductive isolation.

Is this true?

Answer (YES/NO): YES